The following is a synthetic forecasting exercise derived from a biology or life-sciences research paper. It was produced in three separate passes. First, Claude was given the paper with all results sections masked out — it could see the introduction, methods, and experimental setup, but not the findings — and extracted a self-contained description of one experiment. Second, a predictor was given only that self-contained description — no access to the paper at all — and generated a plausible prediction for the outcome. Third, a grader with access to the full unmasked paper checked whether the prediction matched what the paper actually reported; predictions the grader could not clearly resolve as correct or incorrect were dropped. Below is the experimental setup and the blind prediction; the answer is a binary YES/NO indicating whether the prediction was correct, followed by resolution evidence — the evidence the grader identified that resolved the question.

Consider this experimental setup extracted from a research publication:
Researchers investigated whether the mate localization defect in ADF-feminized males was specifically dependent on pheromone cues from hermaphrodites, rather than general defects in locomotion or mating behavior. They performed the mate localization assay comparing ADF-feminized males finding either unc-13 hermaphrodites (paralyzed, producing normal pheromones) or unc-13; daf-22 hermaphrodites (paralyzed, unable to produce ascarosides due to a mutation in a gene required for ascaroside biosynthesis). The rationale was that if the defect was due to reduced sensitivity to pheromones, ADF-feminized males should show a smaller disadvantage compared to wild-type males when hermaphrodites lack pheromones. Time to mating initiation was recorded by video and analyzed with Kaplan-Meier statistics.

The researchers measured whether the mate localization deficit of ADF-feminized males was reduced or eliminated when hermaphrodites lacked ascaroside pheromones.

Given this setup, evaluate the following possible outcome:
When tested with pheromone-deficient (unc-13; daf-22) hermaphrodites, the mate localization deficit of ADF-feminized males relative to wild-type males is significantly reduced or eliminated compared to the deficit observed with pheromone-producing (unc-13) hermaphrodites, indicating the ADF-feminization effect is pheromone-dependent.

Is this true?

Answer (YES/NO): YES